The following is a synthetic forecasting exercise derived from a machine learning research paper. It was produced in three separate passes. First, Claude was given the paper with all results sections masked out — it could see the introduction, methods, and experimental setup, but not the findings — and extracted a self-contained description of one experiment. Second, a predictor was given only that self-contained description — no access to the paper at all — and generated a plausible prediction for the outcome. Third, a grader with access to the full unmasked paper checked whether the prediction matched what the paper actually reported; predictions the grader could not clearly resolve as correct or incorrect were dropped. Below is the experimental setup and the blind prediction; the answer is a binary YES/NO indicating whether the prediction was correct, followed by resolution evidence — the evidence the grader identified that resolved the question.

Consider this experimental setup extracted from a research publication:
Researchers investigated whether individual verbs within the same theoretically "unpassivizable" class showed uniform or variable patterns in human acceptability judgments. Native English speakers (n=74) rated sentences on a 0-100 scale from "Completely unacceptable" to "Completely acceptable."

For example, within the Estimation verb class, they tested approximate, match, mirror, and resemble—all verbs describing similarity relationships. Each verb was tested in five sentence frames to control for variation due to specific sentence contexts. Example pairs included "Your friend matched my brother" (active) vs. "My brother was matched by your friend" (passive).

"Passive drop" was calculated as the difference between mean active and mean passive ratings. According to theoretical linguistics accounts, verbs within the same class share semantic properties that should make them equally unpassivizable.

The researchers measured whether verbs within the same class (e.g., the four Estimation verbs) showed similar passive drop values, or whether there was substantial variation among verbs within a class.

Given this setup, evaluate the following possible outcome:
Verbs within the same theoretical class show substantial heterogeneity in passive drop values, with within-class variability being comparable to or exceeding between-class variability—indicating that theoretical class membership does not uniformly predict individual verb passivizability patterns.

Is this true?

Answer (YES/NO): NO